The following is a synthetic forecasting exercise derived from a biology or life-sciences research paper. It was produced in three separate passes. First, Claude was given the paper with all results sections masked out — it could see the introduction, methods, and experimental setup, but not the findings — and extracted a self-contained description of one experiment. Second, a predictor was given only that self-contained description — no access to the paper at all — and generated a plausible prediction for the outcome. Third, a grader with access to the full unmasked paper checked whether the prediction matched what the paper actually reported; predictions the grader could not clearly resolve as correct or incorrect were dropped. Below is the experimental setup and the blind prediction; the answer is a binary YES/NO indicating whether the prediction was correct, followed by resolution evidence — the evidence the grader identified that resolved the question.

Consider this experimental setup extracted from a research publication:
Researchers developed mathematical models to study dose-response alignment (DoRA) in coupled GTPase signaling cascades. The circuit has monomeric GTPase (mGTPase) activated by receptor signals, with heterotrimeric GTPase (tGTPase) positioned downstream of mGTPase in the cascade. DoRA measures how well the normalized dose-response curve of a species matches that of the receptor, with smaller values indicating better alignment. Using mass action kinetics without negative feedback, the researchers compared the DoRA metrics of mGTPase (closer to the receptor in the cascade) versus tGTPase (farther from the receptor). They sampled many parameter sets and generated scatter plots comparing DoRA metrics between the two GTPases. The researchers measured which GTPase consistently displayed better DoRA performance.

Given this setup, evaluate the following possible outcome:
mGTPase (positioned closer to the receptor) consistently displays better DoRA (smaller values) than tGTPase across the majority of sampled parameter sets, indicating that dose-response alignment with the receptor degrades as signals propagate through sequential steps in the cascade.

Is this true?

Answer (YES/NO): YES